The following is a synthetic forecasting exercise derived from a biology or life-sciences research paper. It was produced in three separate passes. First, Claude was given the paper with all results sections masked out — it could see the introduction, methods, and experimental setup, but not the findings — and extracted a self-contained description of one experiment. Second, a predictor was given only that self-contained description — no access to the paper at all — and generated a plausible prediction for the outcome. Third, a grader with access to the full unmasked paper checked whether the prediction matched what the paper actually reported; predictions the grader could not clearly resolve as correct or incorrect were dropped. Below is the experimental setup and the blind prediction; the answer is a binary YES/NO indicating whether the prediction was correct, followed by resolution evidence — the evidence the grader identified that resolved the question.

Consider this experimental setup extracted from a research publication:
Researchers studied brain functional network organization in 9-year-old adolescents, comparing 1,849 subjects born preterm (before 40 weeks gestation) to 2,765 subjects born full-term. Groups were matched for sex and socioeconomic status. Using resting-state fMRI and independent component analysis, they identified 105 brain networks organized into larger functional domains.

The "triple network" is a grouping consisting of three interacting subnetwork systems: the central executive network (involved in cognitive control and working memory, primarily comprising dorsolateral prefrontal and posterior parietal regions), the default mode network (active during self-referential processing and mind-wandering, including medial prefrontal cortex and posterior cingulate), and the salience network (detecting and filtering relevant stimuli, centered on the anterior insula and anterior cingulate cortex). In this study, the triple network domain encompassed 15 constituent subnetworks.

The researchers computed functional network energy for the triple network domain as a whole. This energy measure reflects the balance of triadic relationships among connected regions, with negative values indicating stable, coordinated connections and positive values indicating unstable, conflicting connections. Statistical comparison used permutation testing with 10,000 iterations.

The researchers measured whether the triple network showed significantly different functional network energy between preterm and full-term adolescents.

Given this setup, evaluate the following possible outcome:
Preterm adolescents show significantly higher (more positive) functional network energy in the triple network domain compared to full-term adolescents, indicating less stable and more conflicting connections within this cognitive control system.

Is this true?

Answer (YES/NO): NO